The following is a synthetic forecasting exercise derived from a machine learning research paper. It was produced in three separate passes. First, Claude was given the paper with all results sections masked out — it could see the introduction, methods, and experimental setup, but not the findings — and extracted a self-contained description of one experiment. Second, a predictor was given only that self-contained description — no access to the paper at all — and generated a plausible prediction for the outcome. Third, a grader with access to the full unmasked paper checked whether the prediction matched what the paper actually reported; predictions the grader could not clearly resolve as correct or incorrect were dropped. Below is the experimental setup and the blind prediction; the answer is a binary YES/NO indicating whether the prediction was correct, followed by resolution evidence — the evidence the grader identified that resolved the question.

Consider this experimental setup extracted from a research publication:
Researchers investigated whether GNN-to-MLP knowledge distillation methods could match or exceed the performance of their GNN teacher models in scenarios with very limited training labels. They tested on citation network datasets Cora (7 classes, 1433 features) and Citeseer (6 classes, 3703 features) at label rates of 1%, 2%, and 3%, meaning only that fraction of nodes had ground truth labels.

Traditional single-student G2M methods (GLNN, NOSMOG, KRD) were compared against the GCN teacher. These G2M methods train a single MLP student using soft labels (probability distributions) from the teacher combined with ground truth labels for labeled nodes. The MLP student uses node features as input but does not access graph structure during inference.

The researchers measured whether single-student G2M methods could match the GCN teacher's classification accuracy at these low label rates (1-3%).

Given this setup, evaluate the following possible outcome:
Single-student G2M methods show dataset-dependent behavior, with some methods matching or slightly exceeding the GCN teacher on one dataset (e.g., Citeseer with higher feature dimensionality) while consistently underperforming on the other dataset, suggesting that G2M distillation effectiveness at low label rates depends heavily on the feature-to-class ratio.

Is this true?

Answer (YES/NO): NO